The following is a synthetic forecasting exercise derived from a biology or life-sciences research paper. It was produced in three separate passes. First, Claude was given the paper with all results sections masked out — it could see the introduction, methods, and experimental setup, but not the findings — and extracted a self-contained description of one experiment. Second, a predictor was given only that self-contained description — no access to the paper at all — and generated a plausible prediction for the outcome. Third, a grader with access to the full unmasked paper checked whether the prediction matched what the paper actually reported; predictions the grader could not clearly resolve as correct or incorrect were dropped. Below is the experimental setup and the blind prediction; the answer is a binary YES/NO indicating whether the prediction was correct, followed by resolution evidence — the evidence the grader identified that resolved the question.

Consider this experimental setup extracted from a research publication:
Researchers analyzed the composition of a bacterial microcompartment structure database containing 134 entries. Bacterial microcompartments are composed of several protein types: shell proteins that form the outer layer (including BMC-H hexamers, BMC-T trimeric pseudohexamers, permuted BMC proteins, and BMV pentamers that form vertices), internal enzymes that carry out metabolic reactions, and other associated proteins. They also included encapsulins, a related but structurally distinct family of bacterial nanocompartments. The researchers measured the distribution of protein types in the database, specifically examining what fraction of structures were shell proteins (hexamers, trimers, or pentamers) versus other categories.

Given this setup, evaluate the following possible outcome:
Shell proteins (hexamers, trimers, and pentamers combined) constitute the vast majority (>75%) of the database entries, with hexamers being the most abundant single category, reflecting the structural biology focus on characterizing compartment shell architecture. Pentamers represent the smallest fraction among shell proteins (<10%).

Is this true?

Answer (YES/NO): NO